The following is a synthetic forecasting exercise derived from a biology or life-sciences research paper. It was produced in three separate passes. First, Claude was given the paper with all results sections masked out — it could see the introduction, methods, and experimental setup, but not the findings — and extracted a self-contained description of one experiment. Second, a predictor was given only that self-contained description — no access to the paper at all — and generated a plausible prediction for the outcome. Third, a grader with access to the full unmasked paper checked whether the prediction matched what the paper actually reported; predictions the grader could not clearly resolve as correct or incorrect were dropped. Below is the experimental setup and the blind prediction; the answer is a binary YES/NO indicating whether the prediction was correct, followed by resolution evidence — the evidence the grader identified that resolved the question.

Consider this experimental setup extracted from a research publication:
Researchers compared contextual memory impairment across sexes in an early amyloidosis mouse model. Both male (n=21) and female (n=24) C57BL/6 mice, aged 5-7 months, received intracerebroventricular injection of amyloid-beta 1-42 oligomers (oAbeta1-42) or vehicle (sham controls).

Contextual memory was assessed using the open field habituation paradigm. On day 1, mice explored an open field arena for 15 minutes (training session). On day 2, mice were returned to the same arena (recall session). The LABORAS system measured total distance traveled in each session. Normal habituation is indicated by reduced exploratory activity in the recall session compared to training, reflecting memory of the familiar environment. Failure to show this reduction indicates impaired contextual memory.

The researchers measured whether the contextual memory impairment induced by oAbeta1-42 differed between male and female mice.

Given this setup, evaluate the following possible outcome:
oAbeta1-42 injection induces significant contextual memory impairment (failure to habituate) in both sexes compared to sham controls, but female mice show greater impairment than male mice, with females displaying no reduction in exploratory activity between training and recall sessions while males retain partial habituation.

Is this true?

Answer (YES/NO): NO